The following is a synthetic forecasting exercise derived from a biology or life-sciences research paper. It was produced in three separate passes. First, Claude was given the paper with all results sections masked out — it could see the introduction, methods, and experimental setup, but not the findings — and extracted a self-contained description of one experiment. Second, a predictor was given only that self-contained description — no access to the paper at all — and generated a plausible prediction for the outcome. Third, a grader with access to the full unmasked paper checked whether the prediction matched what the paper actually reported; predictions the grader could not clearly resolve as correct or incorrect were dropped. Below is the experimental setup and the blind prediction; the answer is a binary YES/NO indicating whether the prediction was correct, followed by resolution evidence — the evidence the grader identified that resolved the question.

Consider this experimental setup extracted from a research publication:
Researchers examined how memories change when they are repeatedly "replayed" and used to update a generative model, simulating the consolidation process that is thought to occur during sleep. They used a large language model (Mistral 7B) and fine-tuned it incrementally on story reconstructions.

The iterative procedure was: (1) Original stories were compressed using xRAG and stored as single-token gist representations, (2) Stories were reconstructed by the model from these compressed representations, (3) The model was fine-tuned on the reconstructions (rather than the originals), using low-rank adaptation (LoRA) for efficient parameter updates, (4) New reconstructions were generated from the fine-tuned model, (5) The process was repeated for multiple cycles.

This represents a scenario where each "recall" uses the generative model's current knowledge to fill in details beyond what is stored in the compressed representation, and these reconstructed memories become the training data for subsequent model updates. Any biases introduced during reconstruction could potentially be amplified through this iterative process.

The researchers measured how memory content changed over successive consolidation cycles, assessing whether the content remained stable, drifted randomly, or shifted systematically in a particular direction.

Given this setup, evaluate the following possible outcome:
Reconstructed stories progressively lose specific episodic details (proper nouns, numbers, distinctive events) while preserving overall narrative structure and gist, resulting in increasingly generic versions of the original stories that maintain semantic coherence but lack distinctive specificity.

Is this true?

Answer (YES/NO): YES